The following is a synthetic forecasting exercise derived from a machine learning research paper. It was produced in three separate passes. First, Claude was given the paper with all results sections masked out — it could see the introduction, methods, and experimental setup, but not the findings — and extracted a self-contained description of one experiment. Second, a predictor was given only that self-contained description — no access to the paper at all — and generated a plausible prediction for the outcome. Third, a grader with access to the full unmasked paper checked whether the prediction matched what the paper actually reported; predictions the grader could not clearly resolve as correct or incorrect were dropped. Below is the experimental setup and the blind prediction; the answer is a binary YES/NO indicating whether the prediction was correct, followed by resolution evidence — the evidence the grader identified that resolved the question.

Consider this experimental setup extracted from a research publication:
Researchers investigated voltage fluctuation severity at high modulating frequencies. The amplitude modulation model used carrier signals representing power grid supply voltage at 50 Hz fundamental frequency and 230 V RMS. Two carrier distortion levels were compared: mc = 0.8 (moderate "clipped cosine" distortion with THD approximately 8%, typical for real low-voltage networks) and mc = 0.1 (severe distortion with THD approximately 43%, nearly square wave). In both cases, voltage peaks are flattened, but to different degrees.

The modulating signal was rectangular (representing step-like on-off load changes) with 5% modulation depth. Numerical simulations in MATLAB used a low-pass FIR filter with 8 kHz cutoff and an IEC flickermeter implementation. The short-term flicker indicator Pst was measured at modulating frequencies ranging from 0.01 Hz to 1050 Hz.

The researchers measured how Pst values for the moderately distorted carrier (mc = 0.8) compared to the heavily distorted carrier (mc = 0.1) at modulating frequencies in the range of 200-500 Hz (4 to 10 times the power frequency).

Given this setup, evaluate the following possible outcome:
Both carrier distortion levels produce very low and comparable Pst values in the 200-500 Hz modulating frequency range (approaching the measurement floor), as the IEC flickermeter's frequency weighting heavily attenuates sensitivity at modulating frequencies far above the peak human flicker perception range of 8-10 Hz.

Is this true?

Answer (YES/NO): NO